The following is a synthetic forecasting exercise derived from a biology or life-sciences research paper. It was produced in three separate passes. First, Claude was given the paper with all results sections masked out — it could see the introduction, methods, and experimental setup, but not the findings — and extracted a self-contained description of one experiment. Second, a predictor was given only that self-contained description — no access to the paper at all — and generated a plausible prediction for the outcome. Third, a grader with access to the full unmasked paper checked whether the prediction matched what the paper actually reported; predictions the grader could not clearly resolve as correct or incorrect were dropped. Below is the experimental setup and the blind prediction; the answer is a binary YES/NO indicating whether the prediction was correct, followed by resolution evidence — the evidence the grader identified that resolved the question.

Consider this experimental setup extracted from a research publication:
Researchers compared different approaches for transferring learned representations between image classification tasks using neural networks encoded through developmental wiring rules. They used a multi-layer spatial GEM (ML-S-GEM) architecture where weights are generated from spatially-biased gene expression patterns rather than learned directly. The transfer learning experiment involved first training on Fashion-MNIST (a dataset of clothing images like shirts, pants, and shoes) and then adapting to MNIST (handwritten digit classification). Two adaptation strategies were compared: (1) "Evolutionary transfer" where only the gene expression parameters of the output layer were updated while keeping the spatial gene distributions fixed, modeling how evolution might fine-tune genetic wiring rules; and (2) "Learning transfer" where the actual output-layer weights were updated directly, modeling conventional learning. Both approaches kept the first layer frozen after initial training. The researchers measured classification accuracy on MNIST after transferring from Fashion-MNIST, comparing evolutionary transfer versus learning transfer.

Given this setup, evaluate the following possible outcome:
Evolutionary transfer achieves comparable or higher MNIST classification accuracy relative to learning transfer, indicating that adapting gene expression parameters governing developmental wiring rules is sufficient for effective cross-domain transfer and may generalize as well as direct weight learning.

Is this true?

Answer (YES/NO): YES